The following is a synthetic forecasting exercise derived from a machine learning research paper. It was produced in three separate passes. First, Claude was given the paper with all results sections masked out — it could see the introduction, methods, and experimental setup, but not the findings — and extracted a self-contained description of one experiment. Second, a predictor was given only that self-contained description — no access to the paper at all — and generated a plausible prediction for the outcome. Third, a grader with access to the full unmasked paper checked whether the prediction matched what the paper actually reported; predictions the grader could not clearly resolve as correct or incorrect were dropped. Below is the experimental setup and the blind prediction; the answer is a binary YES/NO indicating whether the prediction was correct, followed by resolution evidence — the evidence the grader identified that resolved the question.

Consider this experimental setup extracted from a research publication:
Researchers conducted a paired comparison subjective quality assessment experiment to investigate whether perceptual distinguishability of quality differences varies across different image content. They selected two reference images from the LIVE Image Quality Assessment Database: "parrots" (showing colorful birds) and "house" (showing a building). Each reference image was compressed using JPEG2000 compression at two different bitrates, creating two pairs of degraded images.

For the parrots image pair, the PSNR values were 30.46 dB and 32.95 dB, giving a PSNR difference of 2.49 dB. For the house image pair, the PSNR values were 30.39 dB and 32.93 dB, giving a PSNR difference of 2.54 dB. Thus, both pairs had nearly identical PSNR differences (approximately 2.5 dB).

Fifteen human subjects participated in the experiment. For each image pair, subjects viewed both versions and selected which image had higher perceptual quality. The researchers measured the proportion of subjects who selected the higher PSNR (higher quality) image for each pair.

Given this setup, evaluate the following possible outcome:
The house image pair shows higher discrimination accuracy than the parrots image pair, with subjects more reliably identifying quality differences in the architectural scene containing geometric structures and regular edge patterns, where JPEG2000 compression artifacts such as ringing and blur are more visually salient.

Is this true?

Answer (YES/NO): NO